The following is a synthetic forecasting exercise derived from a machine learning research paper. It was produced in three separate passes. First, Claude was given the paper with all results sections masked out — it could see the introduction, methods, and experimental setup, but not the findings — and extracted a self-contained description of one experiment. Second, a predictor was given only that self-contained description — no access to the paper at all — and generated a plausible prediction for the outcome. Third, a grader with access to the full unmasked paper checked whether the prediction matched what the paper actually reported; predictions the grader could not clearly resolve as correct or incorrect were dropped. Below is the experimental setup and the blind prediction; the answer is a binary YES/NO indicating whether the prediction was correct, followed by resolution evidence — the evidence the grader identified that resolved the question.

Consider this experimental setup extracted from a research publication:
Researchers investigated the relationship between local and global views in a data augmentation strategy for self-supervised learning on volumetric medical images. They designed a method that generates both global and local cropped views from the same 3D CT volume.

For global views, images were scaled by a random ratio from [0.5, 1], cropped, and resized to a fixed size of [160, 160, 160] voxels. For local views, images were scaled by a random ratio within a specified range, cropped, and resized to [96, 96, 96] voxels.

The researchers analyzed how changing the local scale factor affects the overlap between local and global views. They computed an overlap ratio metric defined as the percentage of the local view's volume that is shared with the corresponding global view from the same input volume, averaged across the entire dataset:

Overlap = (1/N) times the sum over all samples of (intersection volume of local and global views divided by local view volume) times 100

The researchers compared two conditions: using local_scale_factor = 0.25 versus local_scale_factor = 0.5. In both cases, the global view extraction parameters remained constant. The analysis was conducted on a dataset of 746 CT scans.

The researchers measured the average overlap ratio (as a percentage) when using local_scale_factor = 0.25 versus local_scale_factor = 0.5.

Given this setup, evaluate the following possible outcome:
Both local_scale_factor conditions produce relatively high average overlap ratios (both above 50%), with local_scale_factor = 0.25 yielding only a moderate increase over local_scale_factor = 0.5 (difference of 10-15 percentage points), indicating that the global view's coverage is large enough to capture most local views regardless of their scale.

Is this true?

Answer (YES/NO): NO